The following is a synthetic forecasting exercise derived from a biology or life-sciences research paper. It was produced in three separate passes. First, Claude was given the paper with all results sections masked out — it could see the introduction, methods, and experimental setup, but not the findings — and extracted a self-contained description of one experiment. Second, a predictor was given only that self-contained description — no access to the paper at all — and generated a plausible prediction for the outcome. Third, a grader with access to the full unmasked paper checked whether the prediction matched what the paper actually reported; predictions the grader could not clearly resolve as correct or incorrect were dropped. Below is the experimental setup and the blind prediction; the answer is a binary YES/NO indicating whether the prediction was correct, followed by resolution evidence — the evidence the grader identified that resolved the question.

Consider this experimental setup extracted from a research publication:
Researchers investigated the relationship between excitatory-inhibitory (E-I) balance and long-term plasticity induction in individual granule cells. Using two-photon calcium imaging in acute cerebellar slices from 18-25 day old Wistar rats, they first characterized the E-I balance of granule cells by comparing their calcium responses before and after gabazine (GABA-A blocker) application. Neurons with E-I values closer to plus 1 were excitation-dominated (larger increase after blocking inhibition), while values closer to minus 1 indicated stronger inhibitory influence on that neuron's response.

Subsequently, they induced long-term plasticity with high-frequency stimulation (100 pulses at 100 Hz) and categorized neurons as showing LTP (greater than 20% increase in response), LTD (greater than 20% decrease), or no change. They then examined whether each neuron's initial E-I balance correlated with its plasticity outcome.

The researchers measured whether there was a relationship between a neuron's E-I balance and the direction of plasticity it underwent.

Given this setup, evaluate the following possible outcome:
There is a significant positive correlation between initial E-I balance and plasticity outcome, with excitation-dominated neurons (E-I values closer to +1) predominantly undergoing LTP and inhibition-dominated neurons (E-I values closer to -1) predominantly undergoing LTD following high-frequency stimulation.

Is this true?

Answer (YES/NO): YES